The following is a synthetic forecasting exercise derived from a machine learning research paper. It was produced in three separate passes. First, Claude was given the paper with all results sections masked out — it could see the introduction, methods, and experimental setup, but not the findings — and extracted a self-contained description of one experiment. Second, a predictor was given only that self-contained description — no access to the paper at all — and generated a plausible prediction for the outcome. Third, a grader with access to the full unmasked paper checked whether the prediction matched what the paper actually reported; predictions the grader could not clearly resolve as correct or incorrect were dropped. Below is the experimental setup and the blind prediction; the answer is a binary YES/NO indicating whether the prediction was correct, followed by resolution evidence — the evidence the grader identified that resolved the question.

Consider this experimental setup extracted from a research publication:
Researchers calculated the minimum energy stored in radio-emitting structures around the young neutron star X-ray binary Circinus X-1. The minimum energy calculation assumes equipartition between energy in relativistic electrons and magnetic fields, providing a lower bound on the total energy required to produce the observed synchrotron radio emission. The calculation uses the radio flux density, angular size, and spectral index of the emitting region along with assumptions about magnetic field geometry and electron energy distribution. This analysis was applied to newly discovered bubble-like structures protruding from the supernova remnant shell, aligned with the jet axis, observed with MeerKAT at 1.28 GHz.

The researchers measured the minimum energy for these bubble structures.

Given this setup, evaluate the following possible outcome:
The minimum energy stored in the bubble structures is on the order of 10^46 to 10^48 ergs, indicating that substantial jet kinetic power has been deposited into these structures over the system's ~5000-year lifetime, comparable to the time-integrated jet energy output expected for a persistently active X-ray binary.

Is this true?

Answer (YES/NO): NO